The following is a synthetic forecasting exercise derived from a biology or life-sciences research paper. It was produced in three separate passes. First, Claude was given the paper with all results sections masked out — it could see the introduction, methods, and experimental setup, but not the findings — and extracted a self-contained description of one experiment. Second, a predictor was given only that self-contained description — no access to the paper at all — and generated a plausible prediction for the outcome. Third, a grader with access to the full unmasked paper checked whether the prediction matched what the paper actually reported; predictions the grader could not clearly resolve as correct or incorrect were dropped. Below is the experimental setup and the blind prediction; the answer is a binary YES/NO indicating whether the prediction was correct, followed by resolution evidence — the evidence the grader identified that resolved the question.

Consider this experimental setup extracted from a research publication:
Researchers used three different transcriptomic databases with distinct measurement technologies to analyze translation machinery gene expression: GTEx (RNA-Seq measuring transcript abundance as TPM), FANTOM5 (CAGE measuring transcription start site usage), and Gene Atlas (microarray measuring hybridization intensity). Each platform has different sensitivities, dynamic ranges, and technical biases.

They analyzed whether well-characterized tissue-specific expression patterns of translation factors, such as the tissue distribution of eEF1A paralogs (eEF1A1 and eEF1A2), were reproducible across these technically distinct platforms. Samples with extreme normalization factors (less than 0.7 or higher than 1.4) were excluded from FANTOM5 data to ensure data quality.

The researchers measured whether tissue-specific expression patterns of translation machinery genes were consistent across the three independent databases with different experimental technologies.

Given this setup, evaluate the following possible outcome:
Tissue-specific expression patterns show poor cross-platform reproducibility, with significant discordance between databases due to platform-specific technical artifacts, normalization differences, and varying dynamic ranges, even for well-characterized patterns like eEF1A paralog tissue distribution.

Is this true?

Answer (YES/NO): NO